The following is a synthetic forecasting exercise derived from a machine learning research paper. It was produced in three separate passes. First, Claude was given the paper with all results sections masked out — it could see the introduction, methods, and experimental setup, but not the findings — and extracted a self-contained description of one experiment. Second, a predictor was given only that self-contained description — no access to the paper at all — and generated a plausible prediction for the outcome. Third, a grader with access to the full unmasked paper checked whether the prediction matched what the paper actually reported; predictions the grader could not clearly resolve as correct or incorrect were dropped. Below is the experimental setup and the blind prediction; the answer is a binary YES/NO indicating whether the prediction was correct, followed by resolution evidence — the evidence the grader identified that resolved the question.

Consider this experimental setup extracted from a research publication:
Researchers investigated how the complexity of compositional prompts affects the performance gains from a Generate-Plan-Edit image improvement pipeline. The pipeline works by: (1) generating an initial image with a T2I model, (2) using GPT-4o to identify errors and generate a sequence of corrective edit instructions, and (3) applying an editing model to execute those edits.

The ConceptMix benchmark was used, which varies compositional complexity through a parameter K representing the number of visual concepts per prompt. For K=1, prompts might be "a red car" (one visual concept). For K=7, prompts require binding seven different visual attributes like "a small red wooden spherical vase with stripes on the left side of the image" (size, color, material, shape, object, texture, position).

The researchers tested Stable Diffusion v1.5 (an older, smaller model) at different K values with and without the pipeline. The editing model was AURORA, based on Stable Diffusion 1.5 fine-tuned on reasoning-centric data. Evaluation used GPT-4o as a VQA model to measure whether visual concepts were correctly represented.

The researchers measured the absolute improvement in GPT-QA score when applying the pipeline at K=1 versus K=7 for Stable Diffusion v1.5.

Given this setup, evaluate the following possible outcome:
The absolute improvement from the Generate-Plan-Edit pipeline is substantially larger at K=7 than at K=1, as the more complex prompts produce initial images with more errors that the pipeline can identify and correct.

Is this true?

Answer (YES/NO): YES